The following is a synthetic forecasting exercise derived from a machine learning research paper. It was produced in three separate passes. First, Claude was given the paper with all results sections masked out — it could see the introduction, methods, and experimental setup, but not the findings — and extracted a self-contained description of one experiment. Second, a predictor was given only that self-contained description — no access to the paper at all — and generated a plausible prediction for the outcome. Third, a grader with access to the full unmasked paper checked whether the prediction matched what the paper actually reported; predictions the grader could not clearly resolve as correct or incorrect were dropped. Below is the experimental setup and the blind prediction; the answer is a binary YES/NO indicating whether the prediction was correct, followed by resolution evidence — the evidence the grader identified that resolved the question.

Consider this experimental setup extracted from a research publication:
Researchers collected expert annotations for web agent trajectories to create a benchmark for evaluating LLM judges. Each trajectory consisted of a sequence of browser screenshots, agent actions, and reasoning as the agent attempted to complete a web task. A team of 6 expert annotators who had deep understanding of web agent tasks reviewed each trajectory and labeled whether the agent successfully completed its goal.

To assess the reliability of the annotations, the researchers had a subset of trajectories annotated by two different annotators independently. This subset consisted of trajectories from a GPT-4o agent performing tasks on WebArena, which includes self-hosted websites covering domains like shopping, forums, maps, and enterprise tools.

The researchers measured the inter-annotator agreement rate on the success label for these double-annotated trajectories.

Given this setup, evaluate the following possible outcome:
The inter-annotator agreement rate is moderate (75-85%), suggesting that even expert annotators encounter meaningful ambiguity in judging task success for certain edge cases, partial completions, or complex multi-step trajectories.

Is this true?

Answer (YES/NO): NO